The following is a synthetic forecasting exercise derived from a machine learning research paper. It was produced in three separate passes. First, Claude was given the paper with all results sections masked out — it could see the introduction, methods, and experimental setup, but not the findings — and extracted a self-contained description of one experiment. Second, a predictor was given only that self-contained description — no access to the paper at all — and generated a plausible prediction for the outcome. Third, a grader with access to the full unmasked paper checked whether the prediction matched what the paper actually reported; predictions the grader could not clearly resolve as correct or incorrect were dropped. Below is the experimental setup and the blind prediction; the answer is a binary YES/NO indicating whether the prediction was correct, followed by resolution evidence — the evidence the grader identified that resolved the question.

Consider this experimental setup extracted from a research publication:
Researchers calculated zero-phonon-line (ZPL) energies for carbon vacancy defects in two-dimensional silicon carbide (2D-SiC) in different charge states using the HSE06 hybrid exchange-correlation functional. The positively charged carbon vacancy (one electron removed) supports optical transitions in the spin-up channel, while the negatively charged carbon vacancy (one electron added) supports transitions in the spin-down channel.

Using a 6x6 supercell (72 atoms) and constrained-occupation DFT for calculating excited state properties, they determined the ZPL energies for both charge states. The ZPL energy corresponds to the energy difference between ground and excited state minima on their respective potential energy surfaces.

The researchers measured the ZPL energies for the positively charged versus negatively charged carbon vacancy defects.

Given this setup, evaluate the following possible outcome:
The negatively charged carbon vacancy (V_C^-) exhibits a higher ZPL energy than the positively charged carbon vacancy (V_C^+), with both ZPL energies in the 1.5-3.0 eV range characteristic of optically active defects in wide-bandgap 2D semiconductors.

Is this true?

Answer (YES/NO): NO